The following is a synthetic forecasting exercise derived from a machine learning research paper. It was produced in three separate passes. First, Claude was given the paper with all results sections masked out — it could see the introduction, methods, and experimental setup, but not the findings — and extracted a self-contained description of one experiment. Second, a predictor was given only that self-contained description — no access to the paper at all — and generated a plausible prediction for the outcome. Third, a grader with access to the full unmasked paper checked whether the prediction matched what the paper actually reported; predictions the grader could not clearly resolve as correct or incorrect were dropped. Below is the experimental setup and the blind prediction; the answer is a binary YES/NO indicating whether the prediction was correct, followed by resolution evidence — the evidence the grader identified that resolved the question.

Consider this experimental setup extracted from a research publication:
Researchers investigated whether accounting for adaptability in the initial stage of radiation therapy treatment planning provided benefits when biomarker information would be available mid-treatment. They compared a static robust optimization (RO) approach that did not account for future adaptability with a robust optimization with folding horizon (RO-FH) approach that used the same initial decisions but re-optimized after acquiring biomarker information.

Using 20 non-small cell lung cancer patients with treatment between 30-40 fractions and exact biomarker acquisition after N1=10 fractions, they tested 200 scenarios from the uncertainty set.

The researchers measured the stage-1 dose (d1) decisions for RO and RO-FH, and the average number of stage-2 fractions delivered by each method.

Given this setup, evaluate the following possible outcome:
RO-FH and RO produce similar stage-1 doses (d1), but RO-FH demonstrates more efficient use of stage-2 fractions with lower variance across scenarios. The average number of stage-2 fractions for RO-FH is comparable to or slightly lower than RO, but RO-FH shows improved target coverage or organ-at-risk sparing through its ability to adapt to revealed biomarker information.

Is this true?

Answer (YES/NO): NO